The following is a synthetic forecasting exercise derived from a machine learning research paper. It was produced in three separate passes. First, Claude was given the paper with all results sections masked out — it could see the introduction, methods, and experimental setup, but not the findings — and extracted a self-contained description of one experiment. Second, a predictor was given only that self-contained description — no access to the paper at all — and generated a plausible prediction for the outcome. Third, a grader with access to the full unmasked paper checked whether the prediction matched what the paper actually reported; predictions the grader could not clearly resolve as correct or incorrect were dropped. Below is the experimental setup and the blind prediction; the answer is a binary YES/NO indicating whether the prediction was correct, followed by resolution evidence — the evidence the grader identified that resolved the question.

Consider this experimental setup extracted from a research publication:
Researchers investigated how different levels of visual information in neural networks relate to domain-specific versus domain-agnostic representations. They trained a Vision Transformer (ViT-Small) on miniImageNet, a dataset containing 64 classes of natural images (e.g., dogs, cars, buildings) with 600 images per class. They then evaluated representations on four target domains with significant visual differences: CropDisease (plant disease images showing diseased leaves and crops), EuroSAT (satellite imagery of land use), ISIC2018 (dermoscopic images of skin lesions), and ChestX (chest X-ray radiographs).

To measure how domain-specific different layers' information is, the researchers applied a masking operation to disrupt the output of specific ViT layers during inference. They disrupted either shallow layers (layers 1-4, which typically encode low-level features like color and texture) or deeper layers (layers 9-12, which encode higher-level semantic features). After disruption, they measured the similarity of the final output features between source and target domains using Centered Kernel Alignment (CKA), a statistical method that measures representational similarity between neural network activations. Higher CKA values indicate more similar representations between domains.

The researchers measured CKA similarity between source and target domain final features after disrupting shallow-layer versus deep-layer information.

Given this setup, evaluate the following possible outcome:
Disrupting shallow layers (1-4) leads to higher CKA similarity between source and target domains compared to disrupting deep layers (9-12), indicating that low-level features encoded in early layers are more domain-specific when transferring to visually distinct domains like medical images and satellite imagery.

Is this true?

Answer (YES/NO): YES